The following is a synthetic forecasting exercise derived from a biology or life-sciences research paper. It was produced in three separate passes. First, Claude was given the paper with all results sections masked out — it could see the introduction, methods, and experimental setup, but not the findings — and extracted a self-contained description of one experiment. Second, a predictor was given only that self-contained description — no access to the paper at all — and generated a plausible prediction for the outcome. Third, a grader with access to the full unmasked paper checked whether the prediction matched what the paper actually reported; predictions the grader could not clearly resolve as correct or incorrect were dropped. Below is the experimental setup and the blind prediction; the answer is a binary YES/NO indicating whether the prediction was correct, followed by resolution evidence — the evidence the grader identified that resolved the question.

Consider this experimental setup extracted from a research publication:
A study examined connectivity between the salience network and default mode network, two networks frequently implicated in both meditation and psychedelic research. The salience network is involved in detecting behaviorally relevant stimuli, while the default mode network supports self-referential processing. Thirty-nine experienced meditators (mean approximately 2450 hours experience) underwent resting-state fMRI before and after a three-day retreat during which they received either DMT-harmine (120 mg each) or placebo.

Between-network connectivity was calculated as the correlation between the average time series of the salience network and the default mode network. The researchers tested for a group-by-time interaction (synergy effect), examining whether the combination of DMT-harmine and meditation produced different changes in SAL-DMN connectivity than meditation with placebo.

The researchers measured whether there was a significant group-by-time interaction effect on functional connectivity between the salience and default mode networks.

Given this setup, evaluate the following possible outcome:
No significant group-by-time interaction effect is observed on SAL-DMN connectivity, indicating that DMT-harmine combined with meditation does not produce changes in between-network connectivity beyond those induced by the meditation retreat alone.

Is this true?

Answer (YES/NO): YES